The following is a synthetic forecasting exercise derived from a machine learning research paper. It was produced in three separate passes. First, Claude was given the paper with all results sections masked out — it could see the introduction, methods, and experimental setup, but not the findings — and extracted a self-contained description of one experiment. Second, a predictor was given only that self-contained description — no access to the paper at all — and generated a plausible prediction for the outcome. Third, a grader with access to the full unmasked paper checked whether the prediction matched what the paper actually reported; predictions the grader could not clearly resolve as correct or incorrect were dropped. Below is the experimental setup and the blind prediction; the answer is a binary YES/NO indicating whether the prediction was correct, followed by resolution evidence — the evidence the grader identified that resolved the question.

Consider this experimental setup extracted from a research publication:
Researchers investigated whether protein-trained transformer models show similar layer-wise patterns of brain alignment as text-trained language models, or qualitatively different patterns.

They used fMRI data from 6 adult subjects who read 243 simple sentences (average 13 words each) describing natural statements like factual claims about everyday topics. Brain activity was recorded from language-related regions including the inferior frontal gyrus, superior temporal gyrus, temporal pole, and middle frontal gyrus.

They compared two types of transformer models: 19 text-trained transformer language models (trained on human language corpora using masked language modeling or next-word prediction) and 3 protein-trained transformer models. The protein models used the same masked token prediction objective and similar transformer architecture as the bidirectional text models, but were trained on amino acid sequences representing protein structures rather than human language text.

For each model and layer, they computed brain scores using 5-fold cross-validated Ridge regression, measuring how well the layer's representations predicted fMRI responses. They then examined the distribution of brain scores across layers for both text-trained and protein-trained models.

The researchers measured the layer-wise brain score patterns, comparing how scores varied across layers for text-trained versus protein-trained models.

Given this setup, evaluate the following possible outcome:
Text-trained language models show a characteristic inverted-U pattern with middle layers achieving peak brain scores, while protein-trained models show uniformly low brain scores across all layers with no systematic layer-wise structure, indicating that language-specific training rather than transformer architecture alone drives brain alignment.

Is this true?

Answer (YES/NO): NO